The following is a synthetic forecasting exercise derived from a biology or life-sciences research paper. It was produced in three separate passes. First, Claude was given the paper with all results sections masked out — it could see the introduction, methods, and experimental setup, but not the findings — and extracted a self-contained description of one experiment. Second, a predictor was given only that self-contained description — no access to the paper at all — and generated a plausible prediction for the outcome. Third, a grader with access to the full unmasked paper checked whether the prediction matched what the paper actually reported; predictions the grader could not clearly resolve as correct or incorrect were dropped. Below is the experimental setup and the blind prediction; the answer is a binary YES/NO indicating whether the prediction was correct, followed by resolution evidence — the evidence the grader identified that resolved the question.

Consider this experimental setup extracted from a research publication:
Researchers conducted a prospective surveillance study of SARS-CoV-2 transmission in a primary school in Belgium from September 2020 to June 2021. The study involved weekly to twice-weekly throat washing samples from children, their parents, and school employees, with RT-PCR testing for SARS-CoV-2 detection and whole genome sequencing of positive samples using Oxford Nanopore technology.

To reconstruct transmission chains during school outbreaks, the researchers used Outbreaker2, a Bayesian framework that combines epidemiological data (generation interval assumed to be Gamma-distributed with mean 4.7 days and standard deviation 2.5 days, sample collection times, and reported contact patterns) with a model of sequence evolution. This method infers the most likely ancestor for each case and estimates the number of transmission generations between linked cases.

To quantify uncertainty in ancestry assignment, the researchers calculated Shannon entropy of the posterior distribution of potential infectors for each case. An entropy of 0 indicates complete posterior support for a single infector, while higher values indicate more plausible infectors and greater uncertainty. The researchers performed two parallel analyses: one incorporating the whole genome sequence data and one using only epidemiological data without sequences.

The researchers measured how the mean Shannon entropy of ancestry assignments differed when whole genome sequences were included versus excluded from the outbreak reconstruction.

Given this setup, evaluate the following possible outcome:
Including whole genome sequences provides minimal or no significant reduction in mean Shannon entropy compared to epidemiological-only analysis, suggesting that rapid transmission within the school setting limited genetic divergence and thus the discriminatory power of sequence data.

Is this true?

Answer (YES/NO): YES